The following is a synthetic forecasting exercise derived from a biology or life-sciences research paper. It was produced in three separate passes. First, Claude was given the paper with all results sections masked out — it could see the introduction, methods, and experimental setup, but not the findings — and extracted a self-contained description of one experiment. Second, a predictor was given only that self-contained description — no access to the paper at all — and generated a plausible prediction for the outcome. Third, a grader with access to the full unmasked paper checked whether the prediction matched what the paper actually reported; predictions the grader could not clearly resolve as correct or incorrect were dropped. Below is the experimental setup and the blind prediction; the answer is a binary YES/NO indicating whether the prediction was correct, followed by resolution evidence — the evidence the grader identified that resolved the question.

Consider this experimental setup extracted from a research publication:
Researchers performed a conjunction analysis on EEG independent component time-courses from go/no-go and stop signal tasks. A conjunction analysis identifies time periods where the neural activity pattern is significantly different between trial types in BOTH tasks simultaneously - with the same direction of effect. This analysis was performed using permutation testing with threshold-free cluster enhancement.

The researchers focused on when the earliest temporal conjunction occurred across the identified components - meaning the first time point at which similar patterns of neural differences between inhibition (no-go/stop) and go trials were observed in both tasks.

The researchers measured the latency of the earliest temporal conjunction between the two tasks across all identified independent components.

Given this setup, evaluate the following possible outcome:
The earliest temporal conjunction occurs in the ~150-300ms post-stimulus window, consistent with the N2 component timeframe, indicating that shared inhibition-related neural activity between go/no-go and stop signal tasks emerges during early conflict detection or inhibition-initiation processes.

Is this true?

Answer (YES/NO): NO